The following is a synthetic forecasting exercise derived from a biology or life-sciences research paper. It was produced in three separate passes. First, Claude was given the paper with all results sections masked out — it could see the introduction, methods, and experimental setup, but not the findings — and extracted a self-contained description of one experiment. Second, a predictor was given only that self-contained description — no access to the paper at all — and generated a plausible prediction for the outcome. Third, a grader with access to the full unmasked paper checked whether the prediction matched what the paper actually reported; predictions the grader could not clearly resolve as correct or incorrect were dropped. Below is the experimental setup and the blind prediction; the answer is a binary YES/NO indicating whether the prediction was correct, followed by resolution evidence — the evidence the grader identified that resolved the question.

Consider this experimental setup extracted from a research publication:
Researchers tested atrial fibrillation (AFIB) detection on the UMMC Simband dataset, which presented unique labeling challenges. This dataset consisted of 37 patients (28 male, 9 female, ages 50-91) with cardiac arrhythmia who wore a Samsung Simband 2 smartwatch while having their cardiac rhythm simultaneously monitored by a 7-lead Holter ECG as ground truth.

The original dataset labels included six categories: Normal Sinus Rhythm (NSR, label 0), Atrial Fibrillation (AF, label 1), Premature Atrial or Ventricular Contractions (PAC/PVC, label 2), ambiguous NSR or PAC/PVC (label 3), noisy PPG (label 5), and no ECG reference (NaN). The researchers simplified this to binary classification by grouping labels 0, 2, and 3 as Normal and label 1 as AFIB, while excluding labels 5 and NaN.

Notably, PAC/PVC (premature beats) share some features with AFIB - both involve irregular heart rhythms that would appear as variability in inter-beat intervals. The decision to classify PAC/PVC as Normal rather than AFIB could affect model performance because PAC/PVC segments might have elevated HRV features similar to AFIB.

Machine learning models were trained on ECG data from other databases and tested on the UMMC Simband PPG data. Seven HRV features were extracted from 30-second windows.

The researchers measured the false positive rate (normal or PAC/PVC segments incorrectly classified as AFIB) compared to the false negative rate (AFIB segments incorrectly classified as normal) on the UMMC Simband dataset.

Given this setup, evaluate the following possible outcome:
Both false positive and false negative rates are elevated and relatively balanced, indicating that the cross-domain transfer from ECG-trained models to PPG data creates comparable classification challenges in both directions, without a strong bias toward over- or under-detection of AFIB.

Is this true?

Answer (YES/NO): NO